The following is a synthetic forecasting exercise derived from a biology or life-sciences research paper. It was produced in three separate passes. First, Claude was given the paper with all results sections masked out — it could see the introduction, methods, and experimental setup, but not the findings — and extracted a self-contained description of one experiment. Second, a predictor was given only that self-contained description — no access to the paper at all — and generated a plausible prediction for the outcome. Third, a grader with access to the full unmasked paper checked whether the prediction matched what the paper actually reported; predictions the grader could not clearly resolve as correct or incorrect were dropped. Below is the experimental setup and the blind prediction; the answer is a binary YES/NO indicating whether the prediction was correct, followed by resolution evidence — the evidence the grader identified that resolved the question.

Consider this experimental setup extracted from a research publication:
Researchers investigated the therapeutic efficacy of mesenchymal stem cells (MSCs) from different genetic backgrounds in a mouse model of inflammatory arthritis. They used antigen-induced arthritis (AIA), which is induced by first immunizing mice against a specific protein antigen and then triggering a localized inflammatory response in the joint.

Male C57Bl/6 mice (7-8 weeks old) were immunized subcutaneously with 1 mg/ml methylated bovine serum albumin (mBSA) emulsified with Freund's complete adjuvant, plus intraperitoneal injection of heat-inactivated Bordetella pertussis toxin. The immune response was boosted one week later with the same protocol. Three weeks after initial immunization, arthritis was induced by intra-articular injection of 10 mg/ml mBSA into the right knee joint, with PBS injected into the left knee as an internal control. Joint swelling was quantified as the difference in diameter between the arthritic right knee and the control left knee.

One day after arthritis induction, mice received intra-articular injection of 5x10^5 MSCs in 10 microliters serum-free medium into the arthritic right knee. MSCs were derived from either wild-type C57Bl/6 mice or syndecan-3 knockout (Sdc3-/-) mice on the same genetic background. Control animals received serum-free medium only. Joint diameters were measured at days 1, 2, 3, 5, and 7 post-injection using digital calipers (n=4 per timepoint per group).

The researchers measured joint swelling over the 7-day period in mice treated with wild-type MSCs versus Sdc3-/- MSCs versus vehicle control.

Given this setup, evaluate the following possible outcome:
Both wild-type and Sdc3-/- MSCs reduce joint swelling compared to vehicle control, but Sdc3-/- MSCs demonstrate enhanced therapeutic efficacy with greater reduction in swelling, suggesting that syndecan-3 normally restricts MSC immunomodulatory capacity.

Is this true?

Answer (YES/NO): YES